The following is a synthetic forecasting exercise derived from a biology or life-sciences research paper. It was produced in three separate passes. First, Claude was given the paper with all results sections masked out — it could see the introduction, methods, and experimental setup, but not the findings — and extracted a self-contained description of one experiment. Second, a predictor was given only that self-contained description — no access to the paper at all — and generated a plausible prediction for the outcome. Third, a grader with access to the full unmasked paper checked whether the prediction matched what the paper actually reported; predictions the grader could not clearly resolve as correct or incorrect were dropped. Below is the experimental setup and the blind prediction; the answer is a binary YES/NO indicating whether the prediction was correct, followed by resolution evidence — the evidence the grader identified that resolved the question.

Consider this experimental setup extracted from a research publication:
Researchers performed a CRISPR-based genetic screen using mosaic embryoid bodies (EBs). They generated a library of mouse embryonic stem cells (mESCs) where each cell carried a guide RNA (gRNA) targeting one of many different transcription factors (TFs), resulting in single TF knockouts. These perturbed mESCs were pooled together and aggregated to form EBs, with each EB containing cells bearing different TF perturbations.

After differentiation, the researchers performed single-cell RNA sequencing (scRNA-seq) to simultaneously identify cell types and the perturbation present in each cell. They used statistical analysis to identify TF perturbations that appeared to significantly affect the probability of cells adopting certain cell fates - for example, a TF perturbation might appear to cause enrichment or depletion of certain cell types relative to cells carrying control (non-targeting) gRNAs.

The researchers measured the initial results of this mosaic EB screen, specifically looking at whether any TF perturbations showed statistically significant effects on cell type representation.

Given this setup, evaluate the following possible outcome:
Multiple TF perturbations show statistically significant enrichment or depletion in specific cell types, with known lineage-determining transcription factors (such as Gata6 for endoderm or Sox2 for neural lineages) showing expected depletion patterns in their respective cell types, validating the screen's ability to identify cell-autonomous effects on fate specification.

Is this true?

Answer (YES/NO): NO